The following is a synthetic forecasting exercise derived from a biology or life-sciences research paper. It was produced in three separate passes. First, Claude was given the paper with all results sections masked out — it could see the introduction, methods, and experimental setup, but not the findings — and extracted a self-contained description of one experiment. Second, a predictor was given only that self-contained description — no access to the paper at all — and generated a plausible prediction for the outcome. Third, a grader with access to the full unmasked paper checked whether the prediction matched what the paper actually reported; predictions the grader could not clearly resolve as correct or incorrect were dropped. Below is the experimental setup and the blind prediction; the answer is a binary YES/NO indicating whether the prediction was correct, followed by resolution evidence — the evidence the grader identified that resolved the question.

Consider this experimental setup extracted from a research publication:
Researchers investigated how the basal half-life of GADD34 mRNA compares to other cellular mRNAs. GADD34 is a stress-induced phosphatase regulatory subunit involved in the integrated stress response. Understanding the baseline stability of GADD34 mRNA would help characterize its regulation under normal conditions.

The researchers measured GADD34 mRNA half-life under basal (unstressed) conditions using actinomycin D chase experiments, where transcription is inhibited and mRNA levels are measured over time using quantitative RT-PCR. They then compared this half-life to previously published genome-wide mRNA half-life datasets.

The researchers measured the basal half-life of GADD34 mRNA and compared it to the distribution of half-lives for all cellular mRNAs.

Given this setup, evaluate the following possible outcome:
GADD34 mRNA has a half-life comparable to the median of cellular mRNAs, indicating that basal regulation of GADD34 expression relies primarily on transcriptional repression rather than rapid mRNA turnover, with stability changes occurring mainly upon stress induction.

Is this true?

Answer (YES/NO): NO